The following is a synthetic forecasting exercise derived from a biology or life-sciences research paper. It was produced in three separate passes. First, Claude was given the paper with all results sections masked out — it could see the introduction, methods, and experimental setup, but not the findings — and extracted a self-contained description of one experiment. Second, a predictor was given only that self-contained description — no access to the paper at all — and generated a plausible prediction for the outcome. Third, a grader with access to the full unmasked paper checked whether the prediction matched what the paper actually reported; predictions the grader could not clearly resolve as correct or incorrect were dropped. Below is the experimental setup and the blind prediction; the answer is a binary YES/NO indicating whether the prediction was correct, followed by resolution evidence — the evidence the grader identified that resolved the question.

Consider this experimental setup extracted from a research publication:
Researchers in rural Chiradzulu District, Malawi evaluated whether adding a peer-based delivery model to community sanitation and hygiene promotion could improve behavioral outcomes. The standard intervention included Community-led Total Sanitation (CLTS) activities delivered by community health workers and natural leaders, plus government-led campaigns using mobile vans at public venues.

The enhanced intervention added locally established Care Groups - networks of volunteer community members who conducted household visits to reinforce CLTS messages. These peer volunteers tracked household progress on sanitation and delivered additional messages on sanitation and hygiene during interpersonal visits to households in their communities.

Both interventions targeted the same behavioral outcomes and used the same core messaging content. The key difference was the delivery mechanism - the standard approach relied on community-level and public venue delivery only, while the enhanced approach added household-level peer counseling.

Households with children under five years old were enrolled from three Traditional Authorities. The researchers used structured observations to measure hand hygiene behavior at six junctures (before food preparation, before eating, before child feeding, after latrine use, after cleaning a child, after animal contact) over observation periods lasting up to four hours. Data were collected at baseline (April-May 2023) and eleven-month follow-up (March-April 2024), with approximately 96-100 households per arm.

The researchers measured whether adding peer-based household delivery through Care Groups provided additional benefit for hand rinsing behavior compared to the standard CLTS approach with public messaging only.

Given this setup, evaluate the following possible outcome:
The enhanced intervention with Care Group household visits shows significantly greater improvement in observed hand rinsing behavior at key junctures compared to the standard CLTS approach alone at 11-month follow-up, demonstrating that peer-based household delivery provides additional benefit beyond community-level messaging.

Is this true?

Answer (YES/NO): YES